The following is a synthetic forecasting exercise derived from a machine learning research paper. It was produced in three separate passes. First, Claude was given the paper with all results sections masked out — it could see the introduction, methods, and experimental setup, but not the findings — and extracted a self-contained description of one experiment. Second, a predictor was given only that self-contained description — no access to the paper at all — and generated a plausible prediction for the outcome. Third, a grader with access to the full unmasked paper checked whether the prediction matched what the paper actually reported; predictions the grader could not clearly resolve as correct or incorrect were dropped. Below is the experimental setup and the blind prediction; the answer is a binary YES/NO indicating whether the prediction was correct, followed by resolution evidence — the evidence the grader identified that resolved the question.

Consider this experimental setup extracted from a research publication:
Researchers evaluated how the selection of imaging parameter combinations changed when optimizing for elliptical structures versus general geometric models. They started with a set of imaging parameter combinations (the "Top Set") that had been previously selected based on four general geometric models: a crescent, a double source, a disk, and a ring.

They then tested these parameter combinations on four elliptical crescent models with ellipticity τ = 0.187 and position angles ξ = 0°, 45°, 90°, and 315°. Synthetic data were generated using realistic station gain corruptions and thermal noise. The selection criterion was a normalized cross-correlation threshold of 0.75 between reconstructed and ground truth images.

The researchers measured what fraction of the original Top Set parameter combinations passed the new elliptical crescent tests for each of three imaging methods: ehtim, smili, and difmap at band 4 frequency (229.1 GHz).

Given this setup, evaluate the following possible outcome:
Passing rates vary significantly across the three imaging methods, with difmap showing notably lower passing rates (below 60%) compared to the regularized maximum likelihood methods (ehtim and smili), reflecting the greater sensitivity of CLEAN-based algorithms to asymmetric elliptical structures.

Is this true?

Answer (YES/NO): YES